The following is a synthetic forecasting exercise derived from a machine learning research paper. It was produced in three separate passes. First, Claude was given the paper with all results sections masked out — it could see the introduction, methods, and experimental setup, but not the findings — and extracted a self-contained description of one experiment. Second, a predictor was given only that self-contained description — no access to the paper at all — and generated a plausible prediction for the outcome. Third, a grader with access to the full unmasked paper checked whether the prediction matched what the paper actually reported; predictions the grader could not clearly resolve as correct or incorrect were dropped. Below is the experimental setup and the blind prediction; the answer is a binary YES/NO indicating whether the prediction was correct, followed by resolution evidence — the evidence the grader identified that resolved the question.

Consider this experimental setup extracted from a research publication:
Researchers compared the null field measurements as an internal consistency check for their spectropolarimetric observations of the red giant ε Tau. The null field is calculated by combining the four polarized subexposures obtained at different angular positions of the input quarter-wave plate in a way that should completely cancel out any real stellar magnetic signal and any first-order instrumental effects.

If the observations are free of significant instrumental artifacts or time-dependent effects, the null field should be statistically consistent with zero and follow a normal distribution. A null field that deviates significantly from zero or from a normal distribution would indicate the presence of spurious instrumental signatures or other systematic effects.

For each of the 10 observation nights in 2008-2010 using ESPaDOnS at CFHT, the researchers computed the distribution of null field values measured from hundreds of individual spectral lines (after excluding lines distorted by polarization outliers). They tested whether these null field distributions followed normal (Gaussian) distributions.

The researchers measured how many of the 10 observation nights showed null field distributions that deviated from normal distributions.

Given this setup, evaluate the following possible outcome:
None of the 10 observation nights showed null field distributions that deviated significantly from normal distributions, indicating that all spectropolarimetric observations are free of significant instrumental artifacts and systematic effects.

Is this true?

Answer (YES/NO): YES